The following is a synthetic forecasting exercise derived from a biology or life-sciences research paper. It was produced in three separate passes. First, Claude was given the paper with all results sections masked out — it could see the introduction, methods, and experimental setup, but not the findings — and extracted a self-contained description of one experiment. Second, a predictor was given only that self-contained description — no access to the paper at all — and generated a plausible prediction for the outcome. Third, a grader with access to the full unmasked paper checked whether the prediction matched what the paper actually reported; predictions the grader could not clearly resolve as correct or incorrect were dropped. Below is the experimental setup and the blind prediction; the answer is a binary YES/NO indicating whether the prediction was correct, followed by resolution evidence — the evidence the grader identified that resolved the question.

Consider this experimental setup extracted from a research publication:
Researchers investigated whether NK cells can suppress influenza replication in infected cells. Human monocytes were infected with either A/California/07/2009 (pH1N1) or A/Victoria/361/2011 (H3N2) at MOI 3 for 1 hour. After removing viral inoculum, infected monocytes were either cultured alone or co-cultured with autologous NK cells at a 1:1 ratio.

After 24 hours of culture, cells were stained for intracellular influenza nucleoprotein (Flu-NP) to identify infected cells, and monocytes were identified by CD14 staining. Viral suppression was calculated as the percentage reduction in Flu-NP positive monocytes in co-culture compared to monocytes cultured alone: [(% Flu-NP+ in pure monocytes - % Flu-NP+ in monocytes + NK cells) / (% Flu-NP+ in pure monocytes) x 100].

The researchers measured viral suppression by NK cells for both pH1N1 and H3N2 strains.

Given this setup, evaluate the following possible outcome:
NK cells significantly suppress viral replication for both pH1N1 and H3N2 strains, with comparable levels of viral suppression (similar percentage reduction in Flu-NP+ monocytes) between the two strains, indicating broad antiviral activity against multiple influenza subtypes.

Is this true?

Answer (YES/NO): YES